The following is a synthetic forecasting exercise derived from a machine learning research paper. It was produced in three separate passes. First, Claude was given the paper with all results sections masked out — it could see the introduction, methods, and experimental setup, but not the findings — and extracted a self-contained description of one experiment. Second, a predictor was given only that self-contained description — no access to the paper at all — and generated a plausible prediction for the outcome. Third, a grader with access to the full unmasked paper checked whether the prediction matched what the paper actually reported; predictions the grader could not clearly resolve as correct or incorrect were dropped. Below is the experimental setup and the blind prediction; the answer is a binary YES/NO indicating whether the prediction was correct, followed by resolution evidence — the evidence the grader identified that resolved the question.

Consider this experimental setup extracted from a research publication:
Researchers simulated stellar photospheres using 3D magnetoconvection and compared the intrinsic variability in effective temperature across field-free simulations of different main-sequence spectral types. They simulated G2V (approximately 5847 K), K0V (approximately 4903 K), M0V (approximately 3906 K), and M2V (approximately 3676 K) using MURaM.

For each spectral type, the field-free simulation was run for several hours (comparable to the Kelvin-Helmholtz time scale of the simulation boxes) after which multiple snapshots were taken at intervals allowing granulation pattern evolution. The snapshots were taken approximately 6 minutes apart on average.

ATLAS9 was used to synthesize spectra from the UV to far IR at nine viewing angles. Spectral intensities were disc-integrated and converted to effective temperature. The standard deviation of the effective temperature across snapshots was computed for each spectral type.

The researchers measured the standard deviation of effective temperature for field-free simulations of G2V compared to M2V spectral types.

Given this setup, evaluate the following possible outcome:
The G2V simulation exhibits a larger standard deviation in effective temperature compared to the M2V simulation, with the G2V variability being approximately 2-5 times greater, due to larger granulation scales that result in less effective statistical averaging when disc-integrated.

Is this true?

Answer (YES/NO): NO